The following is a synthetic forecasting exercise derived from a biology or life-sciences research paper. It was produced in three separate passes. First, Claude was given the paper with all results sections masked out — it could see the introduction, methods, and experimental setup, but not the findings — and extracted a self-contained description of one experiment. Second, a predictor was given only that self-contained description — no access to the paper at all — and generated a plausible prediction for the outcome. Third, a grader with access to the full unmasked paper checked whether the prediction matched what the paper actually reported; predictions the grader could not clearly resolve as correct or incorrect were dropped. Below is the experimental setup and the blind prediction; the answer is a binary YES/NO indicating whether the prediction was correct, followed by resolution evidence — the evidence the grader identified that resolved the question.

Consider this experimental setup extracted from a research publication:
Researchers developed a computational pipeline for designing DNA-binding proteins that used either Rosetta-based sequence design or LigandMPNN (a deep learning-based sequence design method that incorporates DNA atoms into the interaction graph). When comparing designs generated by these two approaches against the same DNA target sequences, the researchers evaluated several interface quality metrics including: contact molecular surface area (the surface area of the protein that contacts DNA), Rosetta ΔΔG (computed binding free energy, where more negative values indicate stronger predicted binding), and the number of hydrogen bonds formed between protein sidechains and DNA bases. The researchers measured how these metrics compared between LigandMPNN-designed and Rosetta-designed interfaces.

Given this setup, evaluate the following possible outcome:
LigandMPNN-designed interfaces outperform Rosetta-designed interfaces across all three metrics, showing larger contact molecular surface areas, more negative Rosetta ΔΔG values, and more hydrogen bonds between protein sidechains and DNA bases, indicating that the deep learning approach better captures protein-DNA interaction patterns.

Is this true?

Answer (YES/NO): NO